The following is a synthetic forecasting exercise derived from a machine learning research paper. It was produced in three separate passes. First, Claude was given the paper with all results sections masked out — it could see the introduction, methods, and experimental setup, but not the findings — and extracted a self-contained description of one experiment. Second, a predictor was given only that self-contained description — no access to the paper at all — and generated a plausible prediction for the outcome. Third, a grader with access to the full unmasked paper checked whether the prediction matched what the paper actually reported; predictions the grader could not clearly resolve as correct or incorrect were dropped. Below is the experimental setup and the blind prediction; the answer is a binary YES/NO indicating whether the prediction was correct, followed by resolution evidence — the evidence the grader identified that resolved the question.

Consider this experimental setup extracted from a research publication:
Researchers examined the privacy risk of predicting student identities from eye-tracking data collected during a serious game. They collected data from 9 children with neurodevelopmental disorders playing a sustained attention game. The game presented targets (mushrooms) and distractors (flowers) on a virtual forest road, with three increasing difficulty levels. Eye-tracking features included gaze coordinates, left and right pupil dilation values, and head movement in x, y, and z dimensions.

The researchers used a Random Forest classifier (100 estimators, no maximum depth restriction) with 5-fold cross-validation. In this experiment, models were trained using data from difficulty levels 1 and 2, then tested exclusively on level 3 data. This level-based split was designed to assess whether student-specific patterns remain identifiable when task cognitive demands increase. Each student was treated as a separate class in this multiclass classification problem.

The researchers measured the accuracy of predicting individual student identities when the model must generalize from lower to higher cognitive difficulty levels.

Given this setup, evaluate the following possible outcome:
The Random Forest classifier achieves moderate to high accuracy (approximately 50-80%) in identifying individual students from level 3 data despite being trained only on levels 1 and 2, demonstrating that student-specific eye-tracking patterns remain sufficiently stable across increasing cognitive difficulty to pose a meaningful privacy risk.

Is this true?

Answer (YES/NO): YES